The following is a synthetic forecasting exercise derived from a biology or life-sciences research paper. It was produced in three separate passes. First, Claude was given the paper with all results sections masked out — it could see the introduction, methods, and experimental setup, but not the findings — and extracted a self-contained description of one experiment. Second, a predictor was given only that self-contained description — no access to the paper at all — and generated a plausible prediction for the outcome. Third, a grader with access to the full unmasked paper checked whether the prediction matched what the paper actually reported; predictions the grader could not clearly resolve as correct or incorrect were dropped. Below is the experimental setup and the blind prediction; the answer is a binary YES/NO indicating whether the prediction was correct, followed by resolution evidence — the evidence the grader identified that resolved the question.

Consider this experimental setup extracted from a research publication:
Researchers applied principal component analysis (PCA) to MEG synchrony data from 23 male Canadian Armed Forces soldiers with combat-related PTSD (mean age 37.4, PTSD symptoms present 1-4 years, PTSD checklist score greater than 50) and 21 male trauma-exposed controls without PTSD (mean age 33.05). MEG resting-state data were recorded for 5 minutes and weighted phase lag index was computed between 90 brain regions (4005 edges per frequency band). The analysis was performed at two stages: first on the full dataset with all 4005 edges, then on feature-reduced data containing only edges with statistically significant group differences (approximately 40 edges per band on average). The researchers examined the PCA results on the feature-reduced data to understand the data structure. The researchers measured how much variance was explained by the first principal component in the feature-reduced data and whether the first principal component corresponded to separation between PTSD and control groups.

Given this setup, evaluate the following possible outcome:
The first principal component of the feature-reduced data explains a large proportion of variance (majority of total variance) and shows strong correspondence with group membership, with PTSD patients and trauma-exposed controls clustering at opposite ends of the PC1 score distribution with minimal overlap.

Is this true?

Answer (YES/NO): NO